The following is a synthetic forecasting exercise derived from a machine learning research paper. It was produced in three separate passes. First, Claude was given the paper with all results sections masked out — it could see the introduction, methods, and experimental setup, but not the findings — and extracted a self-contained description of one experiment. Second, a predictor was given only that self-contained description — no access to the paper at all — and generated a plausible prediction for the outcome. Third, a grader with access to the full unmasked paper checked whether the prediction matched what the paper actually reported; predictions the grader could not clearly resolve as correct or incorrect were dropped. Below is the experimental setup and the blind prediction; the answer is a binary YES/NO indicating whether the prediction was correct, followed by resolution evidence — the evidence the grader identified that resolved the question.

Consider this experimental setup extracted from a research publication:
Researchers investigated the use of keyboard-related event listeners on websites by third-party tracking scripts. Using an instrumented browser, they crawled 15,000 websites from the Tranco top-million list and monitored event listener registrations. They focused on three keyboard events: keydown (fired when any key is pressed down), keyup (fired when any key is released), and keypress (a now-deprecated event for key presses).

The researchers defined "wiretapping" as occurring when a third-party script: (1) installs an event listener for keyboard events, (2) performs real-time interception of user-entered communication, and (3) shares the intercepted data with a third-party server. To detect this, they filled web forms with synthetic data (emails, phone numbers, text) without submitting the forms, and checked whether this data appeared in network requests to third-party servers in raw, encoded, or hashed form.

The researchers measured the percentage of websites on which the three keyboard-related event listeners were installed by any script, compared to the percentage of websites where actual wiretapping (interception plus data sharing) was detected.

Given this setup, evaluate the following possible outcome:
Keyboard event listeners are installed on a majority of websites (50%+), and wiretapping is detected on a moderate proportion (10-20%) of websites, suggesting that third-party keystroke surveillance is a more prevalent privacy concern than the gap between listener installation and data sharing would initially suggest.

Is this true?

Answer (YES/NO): NO